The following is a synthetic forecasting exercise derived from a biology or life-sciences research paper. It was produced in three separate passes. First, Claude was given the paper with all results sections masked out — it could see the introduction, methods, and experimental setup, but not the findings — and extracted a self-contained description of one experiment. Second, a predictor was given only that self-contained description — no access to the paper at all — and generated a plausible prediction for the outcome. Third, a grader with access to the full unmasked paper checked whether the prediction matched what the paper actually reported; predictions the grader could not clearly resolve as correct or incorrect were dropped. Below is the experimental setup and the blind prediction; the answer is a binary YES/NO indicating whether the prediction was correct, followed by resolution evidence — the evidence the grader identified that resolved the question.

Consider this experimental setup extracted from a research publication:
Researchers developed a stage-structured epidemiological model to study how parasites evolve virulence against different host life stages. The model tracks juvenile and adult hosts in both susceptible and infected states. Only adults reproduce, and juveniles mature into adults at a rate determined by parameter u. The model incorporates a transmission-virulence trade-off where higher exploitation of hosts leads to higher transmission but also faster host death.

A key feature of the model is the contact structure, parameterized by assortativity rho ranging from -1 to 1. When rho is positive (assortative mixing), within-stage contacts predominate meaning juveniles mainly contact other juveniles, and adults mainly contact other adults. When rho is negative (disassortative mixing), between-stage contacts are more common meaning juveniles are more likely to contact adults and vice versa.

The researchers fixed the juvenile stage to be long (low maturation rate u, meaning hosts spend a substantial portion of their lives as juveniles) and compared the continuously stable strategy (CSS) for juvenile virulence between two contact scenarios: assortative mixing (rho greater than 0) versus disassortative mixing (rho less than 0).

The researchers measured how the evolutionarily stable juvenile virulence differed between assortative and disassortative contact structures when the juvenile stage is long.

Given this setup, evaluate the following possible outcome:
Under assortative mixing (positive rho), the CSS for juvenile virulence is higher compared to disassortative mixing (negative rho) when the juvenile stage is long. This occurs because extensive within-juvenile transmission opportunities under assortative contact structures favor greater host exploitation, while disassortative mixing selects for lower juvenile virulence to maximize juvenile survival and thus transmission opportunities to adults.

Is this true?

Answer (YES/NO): YES